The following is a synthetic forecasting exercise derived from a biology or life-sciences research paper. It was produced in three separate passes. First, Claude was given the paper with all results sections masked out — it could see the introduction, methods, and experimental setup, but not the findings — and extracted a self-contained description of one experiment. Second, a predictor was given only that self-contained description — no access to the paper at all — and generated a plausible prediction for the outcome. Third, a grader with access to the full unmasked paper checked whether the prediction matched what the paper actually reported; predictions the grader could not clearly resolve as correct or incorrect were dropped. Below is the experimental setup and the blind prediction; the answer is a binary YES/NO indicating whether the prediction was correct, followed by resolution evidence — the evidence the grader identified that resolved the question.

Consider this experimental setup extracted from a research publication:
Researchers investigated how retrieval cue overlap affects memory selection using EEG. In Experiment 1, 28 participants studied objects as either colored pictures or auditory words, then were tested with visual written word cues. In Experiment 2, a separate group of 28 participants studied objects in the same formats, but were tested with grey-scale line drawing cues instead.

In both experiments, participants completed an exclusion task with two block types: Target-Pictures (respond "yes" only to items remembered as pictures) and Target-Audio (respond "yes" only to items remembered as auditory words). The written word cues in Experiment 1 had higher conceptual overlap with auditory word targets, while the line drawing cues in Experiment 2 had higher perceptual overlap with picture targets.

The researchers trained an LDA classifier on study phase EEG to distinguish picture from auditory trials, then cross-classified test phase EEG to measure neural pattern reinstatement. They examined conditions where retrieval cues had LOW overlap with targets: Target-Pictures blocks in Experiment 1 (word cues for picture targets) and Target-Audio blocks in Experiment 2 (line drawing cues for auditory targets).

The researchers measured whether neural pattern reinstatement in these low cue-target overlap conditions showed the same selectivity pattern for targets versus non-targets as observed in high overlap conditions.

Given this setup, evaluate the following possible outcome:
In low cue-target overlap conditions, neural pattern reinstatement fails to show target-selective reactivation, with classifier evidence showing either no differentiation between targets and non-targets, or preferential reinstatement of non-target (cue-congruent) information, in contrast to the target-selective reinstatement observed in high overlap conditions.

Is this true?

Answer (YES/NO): YES